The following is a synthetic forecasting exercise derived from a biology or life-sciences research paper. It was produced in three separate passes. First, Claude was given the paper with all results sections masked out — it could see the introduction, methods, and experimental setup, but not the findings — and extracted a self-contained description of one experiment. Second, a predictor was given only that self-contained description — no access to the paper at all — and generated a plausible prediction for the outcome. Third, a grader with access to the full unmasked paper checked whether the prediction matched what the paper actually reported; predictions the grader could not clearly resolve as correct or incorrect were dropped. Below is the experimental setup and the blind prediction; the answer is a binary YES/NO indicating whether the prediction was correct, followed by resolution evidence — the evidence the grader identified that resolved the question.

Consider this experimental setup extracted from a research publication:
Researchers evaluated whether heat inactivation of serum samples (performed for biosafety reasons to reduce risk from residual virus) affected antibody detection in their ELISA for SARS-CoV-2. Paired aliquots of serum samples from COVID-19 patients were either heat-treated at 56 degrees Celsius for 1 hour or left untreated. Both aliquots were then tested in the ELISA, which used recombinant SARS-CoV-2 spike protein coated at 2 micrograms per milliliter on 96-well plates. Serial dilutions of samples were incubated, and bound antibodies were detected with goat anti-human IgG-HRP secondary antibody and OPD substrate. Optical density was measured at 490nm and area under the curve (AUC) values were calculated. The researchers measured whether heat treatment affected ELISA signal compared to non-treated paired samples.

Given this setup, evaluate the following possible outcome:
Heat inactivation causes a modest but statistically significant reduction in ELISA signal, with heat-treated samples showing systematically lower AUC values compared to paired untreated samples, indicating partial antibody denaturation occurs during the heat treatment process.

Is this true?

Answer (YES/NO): NO